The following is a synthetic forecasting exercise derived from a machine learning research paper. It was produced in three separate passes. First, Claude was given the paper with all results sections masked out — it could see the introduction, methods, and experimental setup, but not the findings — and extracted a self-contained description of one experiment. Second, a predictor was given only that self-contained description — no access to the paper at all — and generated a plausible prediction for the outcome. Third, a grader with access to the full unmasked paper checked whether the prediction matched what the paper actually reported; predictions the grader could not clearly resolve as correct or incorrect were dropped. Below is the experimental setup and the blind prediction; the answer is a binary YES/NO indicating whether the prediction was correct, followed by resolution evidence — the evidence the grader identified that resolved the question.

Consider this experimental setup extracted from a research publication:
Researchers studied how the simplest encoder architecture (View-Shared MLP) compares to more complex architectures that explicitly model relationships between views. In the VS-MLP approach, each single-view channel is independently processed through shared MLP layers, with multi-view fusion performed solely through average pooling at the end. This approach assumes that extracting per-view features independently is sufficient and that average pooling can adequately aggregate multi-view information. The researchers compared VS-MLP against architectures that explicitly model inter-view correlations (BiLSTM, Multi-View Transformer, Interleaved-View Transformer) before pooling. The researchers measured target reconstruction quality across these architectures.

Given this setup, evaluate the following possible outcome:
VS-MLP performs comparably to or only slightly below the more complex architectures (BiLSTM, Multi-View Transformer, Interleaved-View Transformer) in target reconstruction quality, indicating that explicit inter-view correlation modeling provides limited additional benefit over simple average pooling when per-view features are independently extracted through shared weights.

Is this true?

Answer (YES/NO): NO